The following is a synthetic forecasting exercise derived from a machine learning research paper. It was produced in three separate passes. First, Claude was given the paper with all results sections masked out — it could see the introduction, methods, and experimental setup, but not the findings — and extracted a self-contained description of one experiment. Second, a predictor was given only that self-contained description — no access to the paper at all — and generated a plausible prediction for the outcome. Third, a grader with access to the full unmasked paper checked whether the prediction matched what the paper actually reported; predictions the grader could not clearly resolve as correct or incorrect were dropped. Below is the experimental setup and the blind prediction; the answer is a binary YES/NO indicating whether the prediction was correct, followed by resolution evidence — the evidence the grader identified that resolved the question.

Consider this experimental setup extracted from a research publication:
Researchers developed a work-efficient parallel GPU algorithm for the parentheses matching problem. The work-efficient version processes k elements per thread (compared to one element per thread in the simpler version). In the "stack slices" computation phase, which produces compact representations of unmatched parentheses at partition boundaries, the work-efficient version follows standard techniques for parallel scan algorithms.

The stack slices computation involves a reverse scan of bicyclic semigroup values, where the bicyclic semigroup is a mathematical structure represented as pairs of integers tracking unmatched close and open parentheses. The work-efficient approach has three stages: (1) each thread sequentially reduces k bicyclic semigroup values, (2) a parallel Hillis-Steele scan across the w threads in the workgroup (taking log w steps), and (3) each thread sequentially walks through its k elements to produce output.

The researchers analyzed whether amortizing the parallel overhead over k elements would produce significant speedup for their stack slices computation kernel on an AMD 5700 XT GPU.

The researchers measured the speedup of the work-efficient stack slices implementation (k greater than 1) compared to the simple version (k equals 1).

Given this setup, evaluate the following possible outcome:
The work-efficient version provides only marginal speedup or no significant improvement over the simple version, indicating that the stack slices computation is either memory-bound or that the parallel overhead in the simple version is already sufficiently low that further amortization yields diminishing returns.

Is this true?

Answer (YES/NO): NO